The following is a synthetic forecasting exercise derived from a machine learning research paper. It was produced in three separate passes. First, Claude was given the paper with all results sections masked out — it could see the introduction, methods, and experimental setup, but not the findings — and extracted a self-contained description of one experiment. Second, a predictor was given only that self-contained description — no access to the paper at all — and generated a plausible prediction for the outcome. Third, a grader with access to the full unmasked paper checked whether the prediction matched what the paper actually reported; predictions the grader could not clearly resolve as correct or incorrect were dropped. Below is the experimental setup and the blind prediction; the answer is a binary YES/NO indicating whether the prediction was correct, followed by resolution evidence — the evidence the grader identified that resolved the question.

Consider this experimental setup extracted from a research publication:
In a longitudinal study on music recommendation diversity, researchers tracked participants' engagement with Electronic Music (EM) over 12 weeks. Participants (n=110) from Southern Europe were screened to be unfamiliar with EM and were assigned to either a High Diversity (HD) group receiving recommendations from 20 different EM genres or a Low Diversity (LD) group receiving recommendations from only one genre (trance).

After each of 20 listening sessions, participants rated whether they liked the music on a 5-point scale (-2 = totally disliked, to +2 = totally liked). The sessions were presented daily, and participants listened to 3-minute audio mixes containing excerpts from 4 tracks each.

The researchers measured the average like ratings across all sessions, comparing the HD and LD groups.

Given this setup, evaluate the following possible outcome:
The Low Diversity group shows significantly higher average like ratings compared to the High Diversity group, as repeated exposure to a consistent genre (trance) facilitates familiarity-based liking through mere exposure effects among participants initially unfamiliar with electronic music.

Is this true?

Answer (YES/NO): NO